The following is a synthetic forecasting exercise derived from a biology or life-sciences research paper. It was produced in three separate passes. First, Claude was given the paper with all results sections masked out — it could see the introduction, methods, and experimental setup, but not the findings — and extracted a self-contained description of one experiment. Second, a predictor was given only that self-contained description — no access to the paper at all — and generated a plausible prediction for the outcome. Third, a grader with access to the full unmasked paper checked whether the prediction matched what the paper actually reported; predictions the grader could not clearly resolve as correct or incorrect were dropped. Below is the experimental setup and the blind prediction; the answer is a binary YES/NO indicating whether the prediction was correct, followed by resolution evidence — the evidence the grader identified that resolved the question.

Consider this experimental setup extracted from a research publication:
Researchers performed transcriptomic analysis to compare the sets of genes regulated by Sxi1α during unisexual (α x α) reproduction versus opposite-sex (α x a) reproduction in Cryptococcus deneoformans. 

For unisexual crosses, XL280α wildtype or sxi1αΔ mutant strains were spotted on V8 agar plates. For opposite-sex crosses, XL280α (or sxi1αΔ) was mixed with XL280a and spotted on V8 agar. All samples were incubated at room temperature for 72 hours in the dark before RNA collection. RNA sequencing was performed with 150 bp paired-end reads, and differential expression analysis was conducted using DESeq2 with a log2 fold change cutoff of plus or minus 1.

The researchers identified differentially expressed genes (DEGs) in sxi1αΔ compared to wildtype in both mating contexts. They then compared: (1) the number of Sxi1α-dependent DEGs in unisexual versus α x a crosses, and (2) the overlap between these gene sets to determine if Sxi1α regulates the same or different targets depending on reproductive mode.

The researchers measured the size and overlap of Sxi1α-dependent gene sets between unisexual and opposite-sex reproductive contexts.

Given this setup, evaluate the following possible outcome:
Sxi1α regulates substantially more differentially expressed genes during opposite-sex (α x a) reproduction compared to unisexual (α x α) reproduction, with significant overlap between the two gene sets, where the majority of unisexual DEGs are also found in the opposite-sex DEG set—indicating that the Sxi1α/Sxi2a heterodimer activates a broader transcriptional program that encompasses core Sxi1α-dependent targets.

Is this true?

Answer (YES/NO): NO